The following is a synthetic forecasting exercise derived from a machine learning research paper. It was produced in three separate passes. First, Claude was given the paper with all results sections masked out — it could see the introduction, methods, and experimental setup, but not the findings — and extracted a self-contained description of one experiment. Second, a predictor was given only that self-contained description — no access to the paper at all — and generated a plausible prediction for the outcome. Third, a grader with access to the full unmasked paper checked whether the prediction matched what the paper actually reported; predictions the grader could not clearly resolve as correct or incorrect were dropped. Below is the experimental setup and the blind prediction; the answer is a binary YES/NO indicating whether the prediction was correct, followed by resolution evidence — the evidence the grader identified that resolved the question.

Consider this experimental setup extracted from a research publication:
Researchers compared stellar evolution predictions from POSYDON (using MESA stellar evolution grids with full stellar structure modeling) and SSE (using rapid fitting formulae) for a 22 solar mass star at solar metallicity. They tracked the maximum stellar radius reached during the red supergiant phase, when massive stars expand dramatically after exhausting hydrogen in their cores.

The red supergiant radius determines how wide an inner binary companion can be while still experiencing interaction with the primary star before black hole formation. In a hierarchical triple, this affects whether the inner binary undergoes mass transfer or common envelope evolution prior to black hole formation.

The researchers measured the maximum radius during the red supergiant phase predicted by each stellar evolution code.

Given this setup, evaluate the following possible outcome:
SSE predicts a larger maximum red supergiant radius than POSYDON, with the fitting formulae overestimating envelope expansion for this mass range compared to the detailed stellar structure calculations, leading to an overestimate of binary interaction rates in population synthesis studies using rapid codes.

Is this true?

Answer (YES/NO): YES